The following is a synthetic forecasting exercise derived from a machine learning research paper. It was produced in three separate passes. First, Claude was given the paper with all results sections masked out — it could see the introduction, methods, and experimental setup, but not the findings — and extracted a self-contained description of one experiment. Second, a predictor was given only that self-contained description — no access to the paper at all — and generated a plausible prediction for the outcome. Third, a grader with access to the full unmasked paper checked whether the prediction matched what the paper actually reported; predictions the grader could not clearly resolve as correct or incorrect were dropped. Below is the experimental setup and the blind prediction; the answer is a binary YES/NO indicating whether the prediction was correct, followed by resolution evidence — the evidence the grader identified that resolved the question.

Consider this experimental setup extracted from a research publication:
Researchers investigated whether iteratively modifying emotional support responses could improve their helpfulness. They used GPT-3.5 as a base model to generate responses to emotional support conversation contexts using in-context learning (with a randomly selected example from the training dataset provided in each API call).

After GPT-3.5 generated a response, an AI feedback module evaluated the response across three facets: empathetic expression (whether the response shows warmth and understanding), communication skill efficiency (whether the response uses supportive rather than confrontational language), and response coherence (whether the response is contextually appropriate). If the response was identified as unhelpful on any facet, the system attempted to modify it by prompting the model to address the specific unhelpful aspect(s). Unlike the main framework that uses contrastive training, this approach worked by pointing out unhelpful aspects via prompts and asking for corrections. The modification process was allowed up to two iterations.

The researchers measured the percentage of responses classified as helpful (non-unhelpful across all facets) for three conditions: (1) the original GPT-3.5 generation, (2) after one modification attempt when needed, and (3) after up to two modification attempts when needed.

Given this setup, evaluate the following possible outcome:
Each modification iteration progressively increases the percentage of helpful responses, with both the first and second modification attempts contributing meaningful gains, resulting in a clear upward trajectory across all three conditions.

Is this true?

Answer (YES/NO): YES